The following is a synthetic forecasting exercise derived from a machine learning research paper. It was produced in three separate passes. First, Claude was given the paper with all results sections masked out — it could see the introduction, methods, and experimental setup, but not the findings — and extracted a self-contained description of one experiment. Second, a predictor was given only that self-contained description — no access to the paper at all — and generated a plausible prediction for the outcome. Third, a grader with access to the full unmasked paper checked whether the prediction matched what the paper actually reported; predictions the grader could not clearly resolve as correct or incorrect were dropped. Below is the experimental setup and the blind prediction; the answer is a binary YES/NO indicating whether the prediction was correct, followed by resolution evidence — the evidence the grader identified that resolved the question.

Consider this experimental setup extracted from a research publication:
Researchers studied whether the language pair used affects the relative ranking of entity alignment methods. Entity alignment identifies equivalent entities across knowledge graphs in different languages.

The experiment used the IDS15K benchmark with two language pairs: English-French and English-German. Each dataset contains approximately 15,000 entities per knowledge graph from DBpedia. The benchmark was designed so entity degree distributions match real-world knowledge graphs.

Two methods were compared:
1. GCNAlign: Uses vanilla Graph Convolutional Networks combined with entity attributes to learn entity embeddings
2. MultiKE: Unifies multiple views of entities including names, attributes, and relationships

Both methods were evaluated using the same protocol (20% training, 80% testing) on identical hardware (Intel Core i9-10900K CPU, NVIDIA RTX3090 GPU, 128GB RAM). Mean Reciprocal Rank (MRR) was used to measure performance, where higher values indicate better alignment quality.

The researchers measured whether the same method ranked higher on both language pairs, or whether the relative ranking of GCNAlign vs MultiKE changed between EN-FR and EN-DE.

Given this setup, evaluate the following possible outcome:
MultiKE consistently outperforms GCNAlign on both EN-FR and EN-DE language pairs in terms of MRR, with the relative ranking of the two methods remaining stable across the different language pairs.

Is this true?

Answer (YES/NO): YES